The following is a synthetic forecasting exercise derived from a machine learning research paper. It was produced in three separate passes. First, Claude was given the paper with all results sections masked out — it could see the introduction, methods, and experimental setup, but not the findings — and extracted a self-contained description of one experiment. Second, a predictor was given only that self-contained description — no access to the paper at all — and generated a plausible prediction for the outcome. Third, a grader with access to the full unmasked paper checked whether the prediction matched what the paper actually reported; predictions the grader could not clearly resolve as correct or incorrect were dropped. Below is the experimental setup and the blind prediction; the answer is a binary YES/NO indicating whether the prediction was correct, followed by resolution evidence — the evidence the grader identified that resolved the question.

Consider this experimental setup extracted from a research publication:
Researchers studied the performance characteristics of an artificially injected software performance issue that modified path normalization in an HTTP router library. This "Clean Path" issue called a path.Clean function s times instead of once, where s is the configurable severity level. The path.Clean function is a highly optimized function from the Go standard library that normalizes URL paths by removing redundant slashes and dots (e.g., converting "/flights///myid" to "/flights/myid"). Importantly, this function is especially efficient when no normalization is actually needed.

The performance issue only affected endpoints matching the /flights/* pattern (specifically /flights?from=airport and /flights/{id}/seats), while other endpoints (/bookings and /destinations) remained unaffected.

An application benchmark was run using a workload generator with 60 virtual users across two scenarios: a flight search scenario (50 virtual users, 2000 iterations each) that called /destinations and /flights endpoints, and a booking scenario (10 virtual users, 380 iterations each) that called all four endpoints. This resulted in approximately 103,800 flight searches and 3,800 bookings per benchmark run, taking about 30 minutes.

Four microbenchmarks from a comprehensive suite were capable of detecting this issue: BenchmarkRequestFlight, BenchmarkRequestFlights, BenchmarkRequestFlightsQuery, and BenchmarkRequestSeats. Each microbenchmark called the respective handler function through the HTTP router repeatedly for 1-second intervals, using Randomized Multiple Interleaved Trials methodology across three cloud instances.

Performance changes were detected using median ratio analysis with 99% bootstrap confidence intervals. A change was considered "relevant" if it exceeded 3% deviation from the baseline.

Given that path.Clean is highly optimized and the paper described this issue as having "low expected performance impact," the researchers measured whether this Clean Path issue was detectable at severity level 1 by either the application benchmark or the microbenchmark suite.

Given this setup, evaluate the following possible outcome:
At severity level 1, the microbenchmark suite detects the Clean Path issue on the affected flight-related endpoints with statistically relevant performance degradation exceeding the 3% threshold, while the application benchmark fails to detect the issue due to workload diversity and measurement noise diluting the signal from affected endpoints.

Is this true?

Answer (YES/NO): YES